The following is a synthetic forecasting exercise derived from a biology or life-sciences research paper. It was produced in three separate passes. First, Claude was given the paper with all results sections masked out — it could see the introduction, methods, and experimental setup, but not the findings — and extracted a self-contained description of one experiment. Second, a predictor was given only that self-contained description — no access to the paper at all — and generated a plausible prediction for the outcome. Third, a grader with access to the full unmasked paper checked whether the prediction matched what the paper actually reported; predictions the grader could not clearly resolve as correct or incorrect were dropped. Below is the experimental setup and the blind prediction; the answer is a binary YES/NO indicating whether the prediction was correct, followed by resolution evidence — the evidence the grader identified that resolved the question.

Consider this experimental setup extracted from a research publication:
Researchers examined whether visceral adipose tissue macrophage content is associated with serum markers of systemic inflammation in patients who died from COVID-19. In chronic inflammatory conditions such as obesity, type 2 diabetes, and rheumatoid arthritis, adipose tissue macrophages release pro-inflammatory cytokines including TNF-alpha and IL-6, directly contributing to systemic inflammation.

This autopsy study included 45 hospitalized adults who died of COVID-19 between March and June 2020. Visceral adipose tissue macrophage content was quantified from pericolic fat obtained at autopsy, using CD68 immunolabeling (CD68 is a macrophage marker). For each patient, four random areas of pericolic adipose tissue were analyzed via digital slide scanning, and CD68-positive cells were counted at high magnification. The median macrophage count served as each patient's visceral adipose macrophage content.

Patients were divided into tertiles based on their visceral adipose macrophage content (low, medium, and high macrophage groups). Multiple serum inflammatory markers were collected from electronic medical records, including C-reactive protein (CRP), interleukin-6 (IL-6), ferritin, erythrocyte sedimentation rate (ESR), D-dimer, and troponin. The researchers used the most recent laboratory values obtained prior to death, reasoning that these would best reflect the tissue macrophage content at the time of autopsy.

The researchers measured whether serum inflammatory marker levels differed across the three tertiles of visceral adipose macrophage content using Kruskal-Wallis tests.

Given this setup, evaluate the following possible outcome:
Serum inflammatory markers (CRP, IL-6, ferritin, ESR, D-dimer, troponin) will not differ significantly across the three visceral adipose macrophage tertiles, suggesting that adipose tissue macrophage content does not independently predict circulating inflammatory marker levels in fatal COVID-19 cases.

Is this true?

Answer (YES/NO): YES